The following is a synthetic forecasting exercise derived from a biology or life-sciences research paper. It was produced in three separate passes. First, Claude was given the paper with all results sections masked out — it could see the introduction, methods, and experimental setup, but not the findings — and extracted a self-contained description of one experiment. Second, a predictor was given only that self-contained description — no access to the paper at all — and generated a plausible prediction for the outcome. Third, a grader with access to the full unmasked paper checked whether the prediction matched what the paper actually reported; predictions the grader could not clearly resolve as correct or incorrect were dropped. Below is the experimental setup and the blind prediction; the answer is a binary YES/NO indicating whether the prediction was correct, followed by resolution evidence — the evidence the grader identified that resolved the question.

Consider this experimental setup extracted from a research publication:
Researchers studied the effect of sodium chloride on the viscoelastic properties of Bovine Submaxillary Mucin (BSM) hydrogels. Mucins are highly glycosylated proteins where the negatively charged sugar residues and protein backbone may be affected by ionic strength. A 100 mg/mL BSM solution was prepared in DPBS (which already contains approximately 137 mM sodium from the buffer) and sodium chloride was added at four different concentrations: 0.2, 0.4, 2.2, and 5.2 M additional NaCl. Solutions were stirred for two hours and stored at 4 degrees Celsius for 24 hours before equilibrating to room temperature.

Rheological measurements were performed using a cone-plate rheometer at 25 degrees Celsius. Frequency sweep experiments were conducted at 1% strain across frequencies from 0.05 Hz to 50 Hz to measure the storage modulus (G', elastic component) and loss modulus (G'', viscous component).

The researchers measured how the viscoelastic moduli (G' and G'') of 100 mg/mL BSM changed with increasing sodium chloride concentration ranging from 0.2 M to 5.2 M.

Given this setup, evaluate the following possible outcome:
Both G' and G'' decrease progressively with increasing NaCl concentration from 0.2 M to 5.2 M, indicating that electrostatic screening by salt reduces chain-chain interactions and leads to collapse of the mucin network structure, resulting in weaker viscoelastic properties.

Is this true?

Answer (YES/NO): NO